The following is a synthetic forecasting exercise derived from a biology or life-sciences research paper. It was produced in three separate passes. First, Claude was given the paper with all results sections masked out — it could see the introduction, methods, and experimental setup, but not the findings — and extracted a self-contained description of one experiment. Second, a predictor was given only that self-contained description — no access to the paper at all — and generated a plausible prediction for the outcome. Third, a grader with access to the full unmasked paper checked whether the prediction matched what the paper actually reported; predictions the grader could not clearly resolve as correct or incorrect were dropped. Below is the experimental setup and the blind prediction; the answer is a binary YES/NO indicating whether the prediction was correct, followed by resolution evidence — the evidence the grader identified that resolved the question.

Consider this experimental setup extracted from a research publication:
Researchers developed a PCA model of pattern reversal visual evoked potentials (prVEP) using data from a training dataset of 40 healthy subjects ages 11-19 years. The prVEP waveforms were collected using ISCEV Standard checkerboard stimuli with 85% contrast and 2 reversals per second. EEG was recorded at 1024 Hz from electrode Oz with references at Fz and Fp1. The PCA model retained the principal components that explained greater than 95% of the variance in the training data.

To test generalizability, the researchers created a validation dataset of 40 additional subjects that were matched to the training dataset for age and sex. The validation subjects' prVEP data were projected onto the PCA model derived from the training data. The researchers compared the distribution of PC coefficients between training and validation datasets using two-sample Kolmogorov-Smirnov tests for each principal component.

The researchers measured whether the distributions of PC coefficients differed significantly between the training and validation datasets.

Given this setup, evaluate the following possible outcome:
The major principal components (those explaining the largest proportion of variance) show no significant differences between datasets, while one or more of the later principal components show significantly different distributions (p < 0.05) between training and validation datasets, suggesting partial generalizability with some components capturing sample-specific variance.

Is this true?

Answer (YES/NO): NO